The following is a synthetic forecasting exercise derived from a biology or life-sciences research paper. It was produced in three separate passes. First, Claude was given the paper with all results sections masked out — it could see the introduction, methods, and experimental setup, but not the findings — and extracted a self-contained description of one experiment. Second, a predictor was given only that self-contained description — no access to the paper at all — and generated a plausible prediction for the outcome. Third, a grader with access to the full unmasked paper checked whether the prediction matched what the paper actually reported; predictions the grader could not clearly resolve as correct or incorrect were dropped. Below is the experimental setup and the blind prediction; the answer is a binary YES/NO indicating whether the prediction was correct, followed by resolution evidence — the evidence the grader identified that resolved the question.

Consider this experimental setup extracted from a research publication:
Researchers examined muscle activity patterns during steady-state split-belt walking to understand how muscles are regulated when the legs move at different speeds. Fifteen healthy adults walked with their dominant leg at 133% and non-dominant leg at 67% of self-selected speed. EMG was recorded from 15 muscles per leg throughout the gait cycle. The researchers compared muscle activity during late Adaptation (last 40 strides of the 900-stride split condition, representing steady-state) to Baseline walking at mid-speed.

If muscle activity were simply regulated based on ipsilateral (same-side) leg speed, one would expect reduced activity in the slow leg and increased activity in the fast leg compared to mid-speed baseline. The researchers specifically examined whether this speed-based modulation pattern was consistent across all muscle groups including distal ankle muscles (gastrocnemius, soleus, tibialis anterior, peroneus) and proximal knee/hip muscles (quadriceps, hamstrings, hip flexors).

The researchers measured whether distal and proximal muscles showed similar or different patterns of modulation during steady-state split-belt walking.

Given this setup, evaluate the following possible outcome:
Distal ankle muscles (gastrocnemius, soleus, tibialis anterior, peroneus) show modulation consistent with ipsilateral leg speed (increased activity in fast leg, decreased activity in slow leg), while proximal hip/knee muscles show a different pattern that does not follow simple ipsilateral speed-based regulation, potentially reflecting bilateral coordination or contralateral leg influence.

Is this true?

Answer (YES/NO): YES